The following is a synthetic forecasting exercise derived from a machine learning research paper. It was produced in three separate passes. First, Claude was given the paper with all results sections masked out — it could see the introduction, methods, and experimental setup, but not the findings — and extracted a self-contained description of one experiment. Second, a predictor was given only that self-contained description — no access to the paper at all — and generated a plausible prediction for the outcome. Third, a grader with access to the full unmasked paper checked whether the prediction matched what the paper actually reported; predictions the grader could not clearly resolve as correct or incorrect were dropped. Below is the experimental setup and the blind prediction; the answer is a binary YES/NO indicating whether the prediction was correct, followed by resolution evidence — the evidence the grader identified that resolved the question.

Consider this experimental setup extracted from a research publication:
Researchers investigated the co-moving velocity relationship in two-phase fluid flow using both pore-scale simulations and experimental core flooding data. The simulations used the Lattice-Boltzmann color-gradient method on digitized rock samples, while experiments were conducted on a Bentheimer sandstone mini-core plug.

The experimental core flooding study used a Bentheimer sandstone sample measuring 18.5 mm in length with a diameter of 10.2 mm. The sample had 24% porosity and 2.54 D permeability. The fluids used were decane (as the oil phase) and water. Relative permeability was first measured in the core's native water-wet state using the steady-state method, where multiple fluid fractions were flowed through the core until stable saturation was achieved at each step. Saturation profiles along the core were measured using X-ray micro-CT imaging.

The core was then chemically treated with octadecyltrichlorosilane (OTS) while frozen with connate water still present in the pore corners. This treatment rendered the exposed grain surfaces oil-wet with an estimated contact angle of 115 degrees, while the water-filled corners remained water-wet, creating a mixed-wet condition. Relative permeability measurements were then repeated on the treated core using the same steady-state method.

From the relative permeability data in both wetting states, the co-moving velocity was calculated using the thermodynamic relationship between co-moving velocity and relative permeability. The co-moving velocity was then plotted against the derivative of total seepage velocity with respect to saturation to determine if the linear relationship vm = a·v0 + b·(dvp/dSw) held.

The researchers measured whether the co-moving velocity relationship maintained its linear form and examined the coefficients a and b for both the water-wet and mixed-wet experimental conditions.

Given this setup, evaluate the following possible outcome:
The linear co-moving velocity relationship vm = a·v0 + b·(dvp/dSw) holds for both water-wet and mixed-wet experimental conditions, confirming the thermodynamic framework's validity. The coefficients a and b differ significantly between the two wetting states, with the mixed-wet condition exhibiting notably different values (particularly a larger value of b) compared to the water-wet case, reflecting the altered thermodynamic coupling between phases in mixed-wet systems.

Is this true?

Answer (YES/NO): NO